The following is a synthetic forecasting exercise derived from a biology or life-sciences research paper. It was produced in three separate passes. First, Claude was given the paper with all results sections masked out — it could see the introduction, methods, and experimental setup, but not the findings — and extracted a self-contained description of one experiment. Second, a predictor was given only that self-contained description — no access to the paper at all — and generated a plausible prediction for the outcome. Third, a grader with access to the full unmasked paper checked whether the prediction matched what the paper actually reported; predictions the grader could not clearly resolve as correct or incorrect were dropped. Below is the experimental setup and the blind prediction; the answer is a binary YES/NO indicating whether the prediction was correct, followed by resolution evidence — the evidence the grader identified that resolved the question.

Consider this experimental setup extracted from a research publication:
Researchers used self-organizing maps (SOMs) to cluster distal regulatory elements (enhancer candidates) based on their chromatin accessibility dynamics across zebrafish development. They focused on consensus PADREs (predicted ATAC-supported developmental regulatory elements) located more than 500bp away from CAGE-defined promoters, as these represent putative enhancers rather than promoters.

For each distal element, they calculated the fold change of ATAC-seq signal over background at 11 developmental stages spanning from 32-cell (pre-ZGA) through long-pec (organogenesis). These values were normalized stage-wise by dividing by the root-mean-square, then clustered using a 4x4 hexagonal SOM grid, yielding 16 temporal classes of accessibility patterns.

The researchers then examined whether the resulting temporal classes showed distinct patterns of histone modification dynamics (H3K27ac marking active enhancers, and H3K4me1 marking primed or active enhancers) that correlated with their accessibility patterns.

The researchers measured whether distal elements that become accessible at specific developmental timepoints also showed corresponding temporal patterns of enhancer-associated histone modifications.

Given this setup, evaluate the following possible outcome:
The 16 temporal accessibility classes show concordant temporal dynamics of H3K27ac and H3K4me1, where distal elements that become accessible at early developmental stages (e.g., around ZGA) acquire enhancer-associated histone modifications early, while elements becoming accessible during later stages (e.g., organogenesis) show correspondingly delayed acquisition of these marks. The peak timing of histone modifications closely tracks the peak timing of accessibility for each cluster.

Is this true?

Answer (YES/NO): NO